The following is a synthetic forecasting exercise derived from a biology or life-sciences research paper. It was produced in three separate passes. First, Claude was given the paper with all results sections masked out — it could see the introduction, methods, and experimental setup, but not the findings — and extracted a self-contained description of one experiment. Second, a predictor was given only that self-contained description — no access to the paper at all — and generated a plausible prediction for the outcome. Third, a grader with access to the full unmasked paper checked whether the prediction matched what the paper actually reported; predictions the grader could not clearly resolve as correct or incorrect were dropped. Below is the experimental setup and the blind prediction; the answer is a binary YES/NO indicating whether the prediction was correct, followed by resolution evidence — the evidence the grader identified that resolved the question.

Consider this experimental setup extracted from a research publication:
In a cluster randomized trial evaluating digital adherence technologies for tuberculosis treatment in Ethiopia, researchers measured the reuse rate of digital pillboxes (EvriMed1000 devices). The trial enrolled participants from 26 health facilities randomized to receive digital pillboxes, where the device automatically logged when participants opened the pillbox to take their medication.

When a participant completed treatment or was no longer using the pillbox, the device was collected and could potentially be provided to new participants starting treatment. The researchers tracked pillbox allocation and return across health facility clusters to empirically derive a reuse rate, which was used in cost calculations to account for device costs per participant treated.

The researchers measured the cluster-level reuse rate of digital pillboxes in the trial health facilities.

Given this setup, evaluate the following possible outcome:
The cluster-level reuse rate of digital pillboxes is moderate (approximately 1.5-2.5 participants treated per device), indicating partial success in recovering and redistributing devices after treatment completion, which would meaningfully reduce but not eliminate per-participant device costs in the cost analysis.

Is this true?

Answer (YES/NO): YES